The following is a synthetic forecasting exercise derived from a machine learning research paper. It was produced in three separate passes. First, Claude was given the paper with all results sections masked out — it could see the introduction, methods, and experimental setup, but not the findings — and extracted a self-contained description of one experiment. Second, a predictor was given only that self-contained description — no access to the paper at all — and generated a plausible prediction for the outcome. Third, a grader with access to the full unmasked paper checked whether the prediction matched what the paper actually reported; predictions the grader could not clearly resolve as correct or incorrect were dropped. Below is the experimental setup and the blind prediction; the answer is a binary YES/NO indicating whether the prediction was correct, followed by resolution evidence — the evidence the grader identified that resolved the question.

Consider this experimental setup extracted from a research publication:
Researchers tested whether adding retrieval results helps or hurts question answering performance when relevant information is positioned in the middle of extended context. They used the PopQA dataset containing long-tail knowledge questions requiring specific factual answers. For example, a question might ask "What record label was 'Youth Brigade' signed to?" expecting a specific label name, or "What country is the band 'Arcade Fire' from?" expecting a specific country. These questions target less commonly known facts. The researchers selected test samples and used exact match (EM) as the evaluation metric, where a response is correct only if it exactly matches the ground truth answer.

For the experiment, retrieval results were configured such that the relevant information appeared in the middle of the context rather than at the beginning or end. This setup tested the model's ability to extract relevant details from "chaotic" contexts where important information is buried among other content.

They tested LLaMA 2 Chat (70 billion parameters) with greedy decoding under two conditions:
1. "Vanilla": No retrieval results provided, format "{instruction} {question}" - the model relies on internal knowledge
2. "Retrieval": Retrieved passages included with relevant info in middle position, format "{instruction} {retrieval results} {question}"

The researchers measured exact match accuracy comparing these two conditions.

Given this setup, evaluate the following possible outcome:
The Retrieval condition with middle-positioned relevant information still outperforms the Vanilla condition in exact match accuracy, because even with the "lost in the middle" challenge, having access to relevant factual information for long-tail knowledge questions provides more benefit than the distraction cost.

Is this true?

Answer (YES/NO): YES